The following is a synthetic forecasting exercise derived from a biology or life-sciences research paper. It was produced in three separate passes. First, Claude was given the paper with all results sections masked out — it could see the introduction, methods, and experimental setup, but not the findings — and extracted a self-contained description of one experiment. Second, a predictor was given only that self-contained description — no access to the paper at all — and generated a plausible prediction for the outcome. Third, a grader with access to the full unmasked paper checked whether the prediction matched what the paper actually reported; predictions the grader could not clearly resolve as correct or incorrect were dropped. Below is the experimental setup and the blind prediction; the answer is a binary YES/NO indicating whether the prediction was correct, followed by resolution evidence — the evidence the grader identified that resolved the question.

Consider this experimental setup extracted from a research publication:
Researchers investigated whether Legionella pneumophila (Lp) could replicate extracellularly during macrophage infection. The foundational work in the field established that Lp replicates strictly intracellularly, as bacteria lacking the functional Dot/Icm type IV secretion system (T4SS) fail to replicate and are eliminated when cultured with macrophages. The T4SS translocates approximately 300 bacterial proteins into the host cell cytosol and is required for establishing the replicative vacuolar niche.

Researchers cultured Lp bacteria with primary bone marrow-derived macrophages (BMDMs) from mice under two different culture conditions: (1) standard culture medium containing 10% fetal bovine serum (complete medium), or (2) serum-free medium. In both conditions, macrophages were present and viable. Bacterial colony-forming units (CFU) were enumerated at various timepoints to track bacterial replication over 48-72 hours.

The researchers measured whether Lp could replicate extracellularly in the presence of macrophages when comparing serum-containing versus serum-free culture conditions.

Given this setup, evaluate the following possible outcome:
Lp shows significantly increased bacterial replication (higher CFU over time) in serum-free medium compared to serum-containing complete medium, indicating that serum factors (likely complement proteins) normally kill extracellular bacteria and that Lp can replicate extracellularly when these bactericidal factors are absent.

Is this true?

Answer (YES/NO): NO